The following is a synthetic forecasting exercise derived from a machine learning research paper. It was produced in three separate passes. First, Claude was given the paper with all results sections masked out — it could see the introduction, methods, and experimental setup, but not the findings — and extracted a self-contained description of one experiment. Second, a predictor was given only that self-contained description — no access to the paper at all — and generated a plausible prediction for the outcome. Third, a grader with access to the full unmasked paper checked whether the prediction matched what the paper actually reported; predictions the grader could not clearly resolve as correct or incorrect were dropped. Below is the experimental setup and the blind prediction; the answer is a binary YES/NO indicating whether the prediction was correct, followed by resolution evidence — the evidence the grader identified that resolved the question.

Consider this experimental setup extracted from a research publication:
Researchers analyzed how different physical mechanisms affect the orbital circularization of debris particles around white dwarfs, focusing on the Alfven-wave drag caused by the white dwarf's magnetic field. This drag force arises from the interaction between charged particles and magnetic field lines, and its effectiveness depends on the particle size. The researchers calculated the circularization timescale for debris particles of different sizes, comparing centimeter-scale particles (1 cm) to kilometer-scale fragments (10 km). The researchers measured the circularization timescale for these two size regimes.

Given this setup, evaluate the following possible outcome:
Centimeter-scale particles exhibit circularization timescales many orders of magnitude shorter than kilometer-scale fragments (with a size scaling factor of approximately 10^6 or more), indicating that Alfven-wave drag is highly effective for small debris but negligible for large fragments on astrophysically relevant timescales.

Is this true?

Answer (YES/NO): YES